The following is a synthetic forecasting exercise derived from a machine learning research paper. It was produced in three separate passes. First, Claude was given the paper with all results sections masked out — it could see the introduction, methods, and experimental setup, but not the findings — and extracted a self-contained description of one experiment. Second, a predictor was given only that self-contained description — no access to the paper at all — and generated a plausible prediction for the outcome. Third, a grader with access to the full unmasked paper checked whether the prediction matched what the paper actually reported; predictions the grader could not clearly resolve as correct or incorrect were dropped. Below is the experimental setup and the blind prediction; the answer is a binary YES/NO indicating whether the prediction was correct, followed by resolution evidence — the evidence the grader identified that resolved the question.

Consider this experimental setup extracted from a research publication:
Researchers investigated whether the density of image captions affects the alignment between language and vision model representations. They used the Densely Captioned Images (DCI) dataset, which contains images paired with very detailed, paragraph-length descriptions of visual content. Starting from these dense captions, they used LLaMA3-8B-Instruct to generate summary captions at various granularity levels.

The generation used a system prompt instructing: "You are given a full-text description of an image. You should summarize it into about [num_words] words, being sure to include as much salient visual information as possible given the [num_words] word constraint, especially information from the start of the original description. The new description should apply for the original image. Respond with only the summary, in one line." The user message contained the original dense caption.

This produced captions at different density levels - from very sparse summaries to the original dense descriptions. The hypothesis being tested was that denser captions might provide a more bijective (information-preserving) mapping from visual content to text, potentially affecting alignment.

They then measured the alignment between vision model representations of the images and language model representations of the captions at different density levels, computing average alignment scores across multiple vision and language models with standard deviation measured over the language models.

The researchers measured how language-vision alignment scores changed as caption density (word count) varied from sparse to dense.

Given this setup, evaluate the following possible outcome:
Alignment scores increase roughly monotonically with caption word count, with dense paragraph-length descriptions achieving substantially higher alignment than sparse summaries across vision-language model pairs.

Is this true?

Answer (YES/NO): YES